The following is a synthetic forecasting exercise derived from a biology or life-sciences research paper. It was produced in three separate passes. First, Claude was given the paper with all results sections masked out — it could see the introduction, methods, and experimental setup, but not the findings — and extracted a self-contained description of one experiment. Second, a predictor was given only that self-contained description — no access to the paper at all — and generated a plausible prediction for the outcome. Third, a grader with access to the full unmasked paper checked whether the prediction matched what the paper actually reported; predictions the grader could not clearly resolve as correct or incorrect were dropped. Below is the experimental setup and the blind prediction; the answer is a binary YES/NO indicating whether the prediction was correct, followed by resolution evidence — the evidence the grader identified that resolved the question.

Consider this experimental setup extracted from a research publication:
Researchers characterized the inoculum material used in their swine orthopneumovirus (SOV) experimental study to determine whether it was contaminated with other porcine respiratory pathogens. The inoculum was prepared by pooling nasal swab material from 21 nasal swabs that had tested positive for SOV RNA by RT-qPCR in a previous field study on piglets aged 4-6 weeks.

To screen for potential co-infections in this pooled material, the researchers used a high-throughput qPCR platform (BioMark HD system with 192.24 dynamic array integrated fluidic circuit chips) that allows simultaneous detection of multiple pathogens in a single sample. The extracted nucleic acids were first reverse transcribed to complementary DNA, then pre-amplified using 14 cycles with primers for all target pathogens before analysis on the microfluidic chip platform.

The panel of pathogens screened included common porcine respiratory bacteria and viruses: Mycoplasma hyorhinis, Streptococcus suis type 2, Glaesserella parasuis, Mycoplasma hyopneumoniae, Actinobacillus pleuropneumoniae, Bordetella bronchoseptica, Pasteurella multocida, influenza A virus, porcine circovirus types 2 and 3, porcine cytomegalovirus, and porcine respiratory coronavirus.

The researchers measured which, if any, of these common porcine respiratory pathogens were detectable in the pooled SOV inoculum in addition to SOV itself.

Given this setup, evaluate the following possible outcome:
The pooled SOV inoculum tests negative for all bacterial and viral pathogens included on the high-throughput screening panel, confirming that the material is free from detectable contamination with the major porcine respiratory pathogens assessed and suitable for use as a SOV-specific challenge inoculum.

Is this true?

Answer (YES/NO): NO